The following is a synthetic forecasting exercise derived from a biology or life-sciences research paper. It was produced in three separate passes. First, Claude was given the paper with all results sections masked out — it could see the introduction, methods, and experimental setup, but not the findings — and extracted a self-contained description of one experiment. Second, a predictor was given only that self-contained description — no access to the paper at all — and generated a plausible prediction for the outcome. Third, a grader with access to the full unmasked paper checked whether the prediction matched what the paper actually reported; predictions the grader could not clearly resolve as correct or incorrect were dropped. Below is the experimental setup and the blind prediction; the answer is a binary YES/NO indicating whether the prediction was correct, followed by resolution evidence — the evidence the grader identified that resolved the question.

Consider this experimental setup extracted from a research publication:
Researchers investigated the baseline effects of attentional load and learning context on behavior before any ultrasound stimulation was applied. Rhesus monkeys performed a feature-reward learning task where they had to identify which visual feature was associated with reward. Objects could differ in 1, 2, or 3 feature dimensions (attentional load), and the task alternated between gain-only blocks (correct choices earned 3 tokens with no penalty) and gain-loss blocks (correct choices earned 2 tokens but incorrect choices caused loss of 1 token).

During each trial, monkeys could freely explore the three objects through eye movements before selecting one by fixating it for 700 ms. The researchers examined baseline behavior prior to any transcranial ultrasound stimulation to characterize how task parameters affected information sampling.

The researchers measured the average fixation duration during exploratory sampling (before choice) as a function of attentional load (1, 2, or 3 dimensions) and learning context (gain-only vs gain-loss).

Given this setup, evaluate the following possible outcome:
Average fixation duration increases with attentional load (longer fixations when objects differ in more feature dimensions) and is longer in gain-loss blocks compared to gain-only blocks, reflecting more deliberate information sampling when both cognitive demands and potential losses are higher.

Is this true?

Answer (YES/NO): YES